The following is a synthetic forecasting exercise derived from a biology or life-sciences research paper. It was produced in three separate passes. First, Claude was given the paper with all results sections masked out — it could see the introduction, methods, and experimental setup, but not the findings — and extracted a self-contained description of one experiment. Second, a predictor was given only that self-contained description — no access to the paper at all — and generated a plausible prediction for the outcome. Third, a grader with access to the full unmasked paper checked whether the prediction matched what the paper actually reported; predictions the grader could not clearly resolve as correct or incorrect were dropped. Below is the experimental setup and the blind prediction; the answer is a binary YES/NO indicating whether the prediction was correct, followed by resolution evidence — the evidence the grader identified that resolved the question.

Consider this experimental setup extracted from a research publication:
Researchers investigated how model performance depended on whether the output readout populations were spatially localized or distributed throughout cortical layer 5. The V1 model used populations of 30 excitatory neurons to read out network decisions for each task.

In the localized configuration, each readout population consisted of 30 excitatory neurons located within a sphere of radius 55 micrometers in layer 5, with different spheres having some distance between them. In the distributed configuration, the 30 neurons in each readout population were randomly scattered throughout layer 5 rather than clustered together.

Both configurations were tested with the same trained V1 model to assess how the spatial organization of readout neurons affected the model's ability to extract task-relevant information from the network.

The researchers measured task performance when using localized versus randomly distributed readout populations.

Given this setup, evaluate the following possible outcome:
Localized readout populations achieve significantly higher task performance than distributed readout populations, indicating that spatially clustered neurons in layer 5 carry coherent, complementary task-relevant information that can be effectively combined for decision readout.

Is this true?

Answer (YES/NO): NO